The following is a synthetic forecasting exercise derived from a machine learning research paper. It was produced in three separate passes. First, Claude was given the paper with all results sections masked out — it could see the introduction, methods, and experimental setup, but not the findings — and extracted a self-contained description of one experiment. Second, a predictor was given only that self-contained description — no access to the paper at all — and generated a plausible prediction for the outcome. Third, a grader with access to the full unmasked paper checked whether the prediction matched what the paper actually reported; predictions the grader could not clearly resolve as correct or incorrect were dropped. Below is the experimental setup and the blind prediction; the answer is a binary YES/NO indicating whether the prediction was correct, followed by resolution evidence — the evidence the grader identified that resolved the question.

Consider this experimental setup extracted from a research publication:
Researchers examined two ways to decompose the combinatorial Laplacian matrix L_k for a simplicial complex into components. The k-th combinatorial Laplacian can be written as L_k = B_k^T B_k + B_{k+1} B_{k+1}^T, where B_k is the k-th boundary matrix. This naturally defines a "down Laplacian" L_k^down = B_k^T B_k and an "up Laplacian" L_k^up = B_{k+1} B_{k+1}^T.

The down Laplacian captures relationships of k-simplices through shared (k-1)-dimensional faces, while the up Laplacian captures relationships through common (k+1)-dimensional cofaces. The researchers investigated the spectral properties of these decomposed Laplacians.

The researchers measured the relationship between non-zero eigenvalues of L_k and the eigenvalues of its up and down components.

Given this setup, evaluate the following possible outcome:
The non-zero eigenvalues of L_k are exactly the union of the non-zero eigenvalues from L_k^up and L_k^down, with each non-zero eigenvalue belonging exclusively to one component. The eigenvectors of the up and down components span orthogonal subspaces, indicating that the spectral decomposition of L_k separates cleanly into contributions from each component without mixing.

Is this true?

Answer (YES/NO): YES